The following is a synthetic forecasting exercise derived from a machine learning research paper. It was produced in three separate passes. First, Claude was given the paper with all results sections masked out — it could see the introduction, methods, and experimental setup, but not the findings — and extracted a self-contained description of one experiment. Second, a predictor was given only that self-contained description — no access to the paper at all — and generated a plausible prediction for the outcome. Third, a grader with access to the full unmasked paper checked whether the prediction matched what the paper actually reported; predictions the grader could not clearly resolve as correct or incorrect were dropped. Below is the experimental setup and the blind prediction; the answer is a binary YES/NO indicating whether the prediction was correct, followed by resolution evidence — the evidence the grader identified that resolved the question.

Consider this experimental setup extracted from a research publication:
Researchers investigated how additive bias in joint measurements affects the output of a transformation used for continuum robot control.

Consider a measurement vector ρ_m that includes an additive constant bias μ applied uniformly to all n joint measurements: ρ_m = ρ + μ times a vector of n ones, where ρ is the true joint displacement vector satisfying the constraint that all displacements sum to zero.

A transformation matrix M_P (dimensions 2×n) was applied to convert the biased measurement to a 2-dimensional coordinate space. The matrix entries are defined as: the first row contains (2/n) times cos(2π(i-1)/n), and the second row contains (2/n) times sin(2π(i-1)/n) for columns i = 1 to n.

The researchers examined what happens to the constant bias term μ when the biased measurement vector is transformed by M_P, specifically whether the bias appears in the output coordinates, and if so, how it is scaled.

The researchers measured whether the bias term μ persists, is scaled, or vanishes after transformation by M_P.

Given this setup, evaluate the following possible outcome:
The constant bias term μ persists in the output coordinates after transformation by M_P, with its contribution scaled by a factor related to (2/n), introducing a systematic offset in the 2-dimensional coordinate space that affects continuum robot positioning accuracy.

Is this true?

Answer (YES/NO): NO